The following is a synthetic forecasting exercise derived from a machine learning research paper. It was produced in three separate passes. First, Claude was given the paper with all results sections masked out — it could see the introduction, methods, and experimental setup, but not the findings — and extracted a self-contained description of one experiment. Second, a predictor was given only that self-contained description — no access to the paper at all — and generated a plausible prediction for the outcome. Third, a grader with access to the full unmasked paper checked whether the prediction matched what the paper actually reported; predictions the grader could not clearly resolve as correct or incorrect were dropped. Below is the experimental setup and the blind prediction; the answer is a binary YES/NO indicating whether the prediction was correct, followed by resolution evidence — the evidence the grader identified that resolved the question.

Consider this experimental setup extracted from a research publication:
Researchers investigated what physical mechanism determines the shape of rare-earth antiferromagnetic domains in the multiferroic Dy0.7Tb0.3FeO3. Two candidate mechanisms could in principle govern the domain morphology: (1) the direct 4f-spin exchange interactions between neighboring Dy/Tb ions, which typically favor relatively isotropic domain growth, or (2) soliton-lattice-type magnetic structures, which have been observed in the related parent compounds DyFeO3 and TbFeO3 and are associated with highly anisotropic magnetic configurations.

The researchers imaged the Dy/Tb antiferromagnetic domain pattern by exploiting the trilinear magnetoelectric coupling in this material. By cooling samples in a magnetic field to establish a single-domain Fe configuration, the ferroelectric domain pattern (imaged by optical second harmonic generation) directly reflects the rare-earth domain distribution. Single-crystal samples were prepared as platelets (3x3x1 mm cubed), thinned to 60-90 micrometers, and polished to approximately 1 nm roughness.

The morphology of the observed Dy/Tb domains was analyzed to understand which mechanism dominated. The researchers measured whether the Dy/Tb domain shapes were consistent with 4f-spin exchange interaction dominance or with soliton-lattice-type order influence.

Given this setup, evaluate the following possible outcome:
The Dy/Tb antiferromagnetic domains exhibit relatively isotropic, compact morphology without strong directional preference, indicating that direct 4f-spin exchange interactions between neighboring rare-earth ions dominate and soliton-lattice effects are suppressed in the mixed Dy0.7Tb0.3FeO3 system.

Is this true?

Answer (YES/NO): NO